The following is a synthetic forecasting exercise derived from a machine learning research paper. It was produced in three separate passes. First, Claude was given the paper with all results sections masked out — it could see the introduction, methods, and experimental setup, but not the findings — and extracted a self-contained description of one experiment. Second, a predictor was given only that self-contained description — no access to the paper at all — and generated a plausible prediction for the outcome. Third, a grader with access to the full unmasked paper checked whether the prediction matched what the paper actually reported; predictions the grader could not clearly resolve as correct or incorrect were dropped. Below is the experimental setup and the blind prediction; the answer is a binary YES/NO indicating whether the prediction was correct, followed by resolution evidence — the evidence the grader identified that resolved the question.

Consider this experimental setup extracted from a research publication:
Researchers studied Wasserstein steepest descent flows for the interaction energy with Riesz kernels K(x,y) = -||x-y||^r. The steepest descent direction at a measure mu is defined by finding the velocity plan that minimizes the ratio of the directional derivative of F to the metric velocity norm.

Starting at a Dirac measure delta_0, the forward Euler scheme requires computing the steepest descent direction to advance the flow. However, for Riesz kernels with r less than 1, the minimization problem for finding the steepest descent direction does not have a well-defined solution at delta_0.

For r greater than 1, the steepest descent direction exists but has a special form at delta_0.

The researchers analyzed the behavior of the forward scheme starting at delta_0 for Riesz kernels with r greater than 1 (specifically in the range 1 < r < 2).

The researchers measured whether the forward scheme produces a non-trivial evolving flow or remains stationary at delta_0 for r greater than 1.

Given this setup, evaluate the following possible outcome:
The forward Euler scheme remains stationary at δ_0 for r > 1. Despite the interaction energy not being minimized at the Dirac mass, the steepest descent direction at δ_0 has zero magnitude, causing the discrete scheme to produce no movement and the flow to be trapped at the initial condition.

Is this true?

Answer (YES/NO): YES